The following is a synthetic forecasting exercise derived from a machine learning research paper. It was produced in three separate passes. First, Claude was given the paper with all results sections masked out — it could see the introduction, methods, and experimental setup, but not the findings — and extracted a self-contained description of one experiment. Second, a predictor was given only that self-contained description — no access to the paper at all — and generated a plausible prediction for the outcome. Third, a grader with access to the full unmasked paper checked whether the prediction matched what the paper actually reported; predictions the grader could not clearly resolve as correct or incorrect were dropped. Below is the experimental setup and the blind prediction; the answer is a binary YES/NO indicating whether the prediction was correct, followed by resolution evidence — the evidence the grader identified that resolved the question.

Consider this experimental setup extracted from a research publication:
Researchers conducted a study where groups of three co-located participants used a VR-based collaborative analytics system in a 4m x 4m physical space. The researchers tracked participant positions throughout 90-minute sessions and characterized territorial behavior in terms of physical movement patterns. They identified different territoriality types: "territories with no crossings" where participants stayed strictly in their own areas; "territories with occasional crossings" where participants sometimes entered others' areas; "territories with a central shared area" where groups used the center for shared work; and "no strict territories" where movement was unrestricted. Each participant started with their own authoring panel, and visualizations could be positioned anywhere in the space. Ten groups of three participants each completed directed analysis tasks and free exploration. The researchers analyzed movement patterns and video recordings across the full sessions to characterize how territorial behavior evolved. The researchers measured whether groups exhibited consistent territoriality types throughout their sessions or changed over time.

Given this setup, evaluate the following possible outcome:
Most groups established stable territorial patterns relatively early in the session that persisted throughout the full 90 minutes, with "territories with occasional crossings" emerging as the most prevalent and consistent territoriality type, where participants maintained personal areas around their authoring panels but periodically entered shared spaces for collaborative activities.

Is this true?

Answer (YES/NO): NO